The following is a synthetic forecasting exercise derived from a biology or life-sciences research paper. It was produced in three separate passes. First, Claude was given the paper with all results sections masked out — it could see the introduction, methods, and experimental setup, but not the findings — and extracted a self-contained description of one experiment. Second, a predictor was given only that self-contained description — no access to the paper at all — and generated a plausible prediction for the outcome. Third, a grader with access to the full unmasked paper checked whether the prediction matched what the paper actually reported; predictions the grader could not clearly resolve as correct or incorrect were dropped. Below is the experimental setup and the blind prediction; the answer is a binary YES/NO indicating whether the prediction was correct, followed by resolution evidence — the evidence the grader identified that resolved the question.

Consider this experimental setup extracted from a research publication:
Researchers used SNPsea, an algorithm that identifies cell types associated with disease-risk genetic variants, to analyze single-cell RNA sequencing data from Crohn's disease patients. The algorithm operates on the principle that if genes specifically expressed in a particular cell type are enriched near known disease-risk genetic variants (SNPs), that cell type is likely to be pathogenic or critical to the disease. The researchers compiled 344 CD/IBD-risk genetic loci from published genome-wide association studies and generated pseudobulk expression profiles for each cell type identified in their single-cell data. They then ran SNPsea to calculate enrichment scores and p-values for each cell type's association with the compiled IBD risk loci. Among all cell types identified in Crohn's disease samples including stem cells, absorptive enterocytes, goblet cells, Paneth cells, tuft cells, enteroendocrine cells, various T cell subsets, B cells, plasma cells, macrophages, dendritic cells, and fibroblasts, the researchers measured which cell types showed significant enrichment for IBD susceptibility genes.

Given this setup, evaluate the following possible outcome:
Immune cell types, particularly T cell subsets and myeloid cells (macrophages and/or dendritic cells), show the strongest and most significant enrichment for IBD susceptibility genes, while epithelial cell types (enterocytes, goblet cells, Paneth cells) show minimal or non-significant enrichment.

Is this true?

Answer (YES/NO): YES